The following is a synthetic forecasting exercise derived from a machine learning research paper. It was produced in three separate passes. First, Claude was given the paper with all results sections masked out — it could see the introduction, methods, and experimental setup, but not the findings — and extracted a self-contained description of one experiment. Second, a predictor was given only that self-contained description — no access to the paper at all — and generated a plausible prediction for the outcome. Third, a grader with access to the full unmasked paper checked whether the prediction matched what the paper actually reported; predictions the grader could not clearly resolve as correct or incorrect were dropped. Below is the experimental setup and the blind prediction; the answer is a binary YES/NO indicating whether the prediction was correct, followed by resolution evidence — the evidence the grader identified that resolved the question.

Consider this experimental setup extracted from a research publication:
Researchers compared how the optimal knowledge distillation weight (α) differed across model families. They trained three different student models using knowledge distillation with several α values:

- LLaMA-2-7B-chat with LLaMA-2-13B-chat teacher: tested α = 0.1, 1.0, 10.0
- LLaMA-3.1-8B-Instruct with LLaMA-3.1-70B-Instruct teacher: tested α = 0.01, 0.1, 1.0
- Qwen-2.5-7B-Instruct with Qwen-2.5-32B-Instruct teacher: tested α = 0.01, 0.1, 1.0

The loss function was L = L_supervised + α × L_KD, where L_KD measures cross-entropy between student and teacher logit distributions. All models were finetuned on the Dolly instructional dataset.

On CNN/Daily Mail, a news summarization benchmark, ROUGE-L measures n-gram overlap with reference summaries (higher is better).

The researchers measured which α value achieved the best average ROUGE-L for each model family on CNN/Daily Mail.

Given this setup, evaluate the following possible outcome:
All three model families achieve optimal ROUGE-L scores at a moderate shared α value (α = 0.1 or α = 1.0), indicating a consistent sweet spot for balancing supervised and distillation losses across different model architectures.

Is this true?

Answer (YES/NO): NO